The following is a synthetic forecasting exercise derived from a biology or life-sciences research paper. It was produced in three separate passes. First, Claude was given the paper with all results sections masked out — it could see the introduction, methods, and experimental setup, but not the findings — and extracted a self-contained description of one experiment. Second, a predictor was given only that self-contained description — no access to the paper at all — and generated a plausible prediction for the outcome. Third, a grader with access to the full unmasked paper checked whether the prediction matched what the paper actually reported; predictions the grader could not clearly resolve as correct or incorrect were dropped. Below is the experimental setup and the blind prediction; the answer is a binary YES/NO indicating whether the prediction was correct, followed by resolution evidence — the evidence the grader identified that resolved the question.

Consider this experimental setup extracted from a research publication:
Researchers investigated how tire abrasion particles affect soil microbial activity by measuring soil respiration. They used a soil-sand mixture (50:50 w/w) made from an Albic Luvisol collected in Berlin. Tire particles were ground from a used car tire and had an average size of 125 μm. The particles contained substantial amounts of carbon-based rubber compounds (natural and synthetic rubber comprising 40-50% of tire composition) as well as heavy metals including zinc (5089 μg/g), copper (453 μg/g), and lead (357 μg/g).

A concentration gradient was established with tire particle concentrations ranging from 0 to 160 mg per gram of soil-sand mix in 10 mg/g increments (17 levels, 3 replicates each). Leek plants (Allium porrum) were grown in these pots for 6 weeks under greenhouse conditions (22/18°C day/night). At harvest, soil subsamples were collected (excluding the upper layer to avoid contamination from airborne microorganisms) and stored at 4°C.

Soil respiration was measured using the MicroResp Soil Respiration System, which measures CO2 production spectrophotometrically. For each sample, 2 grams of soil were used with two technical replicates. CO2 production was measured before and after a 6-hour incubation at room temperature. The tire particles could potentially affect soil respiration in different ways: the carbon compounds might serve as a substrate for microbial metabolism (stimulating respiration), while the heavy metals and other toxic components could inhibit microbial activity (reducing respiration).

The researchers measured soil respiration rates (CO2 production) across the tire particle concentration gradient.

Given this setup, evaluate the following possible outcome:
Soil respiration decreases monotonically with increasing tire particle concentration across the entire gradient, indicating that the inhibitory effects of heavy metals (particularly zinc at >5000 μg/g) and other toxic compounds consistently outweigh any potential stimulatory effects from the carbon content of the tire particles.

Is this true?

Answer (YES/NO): NO